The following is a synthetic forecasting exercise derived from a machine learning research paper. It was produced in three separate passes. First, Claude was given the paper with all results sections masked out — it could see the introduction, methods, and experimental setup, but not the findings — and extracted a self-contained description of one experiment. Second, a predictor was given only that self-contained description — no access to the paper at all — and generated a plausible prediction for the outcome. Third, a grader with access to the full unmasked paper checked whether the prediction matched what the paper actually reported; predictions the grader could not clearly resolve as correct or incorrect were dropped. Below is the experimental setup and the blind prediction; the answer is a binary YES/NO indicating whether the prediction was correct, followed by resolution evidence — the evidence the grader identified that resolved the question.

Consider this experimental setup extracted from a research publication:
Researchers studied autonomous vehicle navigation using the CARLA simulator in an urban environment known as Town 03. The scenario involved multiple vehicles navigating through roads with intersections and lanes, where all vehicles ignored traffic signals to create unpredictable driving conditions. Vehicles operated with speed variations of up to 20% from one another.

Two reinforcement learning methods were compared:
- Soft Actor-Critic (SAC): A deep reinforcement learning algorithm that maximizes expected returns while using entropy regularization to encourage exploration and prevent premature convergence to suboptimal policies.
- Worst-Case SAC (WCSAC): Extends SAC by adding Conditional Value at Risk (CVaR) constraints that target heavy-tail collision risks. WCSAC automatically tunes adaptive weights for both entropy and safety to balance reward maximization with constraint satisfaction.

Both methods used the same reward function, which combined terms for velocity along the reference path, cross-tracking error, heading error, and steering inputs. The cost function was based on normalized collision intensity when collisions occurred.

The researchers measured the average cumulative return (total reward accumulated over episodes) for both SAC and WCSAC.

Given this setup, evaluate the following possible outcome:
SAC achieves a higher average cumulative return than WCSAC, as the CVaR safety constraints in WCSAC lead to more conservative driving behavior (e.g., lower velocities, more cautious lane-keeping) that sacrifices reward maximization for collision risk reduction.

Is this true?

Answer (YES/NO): NO